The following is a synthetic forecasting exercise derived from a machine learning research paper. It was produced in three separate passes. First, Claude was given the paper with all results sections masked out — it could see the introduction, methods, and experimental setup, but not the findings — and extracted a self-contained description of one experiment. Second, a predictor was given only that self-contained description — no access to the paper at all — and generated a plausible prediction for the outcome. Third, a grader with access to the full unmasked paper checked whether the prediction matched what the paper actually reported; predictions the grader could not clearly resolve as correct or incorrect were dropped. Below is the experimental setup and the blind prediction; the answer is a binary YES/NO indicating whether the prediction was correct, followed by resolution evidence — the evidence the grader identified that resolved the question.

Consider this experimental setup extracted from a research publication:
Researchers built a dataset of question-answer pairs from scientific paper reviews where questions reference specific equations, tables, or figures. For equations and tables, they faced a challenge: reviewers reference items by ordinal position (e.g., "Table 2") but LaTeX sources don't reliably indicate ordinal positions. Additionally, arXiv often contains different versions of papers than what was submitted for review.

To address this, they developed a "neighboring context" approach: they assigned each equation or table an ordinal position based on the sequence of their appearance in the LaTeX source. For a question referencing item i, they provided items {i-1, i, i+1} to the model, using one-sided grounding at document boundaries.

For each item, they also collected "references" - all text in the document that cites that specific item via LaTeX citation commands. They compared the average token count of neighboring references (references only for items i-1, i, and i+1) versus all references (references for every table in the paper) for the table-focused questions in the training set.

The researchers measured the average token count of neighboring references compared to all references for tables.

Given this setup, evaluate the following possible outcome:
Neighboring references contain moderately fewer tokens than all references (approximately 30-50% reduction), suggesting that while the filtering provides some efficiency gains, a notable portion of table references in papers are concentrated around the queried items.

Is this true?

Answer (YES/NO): NO